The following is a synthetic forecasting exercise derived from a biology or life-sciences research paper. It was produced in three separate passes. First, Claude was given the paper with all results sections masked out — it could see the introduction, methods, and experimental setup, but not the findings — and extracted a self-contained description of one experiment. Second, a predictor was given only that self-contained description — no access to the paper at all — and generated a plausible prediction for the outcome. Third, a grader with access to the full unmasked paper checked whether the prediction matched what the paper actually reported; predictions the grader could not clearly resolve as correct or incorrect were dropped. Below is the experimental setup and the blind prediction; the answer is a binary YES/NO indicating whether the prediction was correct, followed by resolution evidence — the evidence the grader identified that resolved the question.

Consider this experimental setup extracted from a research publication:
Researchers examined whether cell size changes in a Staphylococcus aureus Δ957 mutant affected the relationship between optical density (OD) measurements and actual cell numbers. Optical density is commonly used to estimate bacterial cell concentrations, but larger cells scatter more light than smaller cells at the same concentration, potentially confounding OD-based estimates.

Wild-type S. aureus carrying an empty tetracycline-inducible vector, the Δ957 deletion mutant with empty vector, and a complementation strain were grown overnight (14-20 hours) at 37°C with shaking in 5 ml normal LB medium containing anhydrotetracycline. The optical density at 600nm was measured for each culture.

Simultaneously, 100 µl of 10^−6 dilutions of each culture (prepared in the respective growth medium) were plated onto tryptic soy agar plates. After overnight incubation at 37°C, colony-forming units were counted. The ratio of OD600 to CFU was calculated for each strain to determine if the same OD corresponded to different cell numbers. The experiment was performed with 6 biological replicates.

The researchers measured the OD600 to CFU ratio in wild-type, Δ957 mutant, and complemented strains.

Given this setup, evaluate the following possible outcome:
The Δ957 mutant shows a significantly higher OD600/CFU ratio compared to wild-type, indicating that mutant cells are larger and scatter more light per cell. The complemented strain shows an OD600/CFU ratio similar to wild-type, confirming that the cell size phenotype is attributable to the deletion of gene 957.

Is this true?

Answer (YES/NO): NO